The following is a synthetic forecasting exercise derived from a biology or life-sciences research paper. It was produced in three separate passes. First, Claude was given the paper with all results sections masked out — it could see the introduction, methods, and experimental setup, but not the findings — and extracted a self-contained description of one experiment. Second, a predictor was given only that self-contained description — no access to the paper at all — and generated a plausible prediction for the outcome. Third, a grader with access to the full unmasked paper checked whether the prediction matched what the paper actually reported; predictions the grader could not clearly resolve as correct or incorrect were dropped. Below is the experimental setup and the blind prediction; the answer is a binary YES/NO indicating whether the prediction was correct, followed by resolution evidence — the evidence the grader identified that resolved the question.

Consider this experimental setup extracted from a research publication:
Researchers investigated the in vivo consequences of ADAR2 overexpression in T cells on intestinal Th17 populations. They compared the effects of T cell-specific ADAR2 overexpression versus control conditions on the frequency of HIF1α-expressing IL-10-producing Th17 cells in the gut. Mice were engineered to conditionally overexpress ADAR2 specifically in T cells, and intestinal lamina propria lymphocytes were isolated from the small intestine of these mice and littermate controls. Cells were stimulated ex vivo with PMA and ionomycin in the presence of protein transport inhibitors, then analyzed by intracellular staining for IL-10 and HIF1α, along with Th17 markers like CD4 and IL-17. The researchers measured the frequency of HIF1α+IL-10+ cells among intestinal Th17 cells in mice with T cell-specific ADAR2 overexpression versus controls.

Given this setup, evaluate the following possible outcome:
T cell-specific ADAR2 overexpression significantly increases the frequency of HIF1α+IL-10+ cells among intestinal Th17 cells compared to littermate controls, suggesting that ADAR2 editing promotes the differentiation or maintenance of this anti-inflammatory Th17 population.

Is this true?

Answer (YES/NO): NO